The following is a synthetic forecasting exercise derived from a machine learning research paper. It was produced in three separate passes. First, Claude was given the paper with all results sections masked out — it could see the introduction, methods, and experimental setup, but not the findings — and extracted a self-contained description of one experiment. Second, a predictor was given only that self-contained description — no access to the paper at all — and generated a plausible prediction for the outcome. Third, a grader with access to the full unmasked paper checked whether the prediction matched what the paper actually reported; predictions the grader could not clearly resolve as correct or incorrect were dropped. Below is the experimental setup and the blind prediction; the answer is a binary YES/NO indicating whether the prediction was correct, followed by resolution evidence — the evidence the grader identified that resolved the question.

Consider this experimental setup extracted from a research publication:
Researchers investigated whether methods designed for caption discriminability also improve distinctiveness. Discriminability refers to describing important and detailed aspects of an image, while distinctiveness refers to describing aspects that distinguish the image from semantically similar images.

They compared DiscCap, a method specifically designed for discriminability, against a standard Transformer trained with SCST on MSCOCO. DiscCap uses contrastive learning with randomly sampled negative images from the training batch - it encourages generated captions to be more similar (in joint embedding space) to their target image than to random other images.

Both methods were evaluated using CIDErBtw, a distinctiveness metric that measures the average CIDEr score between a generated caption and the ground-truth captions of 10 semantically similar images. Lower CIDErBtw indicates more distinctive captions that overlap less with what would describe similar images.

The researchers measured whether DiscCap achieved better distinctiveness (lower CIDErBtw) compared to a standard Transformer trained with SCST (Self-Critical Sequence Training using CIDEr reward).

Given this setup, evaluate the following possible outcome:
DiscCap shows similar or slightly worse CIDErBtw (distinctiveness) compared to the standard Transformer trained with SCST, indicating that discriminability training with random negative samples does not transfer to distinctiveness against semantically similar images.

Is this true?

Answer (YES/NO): NO